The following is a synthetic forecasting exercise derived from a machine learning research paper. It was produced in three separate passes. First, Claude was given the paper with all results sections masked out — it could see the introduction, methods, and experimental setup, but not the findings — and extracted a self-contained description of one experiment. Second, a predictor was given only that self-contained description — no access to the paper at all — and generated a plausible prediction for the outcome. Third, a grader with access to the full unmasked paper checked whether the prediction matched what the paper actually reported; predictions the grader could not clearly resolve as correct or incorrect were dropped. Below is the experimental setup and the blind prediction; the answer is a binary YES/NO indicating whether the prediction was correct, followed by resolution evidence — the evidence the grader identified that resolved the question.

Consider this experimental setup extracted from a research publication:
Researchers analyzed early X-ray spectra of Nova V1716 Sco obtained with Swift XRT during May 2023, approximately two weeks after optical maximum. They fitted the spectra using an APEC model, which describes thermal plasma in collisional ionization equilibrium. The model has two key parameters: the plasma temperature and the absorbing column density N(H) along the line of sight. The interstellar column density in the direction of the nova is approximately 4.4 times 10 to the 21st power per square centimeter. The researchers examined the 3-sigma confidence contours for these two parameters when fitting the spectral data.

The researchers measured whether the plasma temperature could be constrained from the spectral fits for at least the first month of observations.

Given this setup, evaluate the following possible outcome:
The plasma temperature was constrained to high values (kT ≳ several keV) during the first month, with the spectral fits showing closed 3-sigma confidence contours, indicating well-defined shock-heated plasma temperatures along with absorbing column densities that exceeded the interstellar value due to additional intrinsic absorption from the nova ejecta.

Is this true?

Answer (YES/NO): NO